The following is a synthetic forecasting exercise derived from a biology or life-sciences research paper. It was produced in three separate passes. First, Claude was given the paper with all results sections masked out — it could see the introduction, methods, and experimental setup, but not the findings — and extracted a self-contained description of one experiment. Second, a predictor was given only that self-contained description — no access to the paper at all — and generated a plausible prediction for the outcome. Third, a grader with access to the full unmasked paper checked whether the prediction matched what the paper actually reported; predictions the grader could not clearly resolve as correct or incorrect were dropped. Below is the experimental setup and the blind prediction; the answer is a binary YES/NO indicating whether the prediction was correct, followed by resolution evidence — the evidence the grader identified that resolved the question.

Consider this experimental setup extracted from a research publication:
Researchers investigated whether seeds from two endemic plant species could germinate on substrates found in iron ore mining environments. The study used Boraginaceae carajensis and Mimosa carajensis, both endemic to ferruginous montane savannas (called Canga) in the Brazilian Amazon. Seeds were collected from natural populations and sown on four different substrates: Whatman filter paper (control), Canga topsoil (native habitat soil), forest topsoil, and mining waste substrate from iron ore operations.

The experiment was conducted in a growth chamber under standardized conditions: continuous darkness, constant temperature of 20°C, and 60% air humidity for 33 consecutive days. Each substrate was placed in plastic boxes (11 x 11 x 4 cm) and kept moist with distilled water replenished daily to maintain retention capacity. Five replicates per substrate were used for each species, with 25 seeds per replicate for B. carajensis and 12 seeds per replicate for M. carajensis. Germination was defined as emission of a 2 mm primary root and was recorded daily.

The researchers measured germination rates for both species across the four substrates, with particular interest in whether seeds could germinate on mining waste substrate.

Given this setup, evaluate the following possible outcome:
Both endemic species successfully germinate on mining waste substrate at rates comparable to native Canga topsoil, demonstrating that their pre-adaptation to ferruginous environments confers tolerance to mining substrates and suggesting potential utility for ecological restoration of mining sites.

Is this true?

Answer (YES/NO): NO